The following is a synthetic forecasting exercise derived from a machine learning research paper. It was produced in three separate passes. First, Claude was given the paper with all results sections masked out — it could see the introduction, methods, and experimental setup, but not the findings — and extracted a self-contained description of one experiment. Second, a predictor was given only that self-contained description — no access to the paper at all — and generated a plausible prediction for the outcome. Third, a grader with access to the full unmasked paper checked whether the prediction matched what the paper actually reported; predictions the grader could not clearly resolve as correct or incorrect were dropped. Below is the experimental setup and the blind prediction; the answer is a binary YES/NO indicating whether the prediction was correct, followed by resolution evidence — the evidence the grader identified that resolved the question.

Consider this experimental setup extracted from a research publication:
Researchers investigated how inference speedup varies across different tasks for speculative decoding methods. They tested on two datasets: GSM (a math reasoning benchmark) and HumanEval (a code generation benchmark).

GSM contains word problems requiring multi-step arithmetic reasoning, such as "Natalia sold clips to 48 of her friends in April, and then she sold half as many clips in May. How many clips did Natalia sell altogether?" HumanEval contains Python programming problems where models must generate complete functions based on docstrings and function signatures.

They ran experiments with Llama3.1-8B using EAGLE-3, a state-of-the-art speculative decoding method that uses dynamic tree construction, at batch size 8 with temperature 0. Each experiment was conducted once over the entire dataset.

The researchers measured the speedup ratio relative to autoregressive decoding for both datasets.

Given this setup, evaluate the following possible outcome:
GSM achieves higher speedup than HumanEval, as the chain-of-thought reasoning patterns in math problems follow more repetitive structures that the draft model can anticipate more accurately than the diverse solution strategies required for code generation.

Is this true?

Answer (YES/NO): NO